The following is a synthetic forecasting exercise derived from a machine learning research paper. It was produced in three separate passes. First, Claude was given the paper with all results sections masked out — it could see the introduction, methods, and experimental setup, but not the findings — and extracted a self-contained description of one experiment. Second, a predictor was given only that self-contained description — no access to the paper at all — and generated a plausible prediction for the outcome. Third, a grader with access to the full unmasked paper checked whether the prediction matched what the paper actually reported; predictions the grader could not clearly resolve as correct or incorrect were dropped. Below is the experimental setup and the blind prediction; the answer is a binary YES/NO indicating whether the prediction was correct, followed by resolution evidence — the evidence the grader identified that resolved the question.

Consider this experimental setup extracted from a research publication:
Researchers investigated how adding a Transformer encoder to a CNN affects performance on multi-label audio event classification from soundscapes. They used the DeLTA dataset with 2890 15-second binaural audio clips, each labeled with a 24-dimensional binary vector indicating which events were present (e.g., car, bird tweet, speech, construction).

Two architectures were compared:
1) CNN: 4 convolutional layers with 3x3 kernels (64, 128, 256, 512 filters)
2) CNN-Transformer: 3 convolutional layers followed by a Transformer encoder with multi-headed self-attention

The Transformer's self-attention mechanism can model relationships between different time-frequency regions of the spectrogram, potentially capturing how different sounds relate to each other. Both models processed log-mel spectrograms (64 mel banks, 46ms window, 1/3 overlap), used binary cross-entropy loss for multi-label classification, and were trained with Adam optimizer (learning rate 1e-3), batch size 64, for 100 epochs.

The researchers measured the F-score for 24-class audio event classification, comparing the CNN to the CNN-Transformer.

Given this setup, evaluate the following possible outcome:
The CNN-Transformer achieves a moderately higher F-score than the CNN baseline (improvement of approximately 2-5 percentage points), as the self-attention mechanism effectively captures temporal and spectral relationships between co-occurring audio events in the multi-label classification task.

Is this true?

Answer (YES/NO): YES